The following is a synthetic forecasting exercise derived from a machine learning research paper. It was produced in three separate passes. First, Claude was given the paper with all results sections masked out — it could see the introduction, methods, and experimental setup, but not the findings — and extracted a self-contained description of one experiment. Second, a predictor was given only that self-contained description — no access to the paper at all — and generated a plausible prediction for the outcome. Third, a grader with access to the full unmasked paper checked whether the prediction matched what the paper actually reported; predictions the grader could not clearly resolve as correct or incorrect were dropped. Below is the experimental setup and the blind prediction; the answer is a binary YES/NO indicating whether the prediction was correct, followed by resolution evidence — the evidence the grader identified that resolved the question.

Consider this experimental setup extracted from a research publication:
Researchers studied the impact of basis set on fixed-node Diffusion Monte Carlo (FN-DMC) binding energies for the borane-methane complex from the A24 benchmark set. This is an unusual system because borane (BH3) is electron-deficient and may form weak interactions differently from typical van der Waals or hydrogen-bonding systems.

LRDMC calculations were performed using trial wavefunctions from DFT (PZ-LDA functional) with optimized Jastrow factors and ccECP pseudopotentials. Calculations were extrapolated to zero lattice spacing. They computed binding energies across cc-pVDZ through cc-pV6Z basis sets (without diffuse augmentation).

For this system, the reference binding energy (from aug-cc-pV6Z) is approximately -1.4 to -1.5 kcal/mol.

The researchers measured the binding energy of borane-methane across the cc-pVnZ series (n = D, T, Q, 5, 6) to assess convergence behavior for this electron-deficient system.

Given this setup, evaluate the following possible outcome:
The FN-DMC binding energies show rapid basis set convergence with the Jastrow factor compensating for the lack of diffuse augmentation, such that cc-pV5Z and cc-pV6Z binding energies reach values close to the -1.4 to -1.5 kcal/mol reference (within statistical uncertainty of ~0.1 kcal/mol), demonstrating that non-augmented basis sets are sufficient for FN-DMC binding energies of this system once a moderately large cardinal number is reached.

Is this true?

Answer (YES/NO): NO